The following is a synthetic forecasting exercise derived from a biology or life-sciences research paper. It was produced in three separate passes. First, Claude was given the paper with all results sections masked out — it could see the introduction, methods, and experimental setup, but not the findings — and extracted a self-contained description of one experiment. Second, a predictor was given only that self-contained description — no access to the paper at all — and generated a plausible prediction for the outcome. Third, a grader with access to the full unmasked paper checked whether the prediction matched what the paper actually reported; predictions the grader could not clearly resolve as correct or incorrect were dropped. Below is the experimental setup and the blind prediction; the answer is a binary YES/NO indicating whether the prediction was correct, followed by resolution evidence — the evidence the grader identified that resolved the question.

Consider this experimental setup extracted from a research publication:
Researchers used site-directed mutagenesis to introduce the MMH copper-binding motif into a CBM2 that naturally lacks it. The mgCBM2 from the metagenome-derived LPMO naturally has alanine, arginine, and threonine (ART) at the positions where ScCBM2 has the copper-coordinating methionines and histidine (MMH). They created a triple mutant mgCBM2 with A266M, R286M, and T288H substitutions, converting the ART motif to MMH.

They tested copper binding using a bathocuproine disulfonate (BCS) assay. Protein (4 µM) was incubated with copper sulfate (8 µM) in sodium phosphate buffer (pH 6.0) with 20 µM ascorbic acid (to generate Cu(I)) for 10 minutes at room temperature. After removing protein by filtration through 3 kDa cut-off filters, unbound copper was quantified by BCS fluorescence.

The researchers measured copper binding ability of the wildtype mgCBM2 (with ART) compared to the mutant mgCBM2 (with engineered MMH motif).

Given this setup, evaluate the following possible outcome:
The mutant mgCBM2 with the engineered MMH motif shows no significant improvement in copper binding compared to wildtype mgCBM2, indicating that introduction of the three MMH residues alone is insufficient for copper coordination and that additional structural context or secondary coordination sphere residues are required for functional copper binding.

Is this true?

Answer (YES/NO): NO